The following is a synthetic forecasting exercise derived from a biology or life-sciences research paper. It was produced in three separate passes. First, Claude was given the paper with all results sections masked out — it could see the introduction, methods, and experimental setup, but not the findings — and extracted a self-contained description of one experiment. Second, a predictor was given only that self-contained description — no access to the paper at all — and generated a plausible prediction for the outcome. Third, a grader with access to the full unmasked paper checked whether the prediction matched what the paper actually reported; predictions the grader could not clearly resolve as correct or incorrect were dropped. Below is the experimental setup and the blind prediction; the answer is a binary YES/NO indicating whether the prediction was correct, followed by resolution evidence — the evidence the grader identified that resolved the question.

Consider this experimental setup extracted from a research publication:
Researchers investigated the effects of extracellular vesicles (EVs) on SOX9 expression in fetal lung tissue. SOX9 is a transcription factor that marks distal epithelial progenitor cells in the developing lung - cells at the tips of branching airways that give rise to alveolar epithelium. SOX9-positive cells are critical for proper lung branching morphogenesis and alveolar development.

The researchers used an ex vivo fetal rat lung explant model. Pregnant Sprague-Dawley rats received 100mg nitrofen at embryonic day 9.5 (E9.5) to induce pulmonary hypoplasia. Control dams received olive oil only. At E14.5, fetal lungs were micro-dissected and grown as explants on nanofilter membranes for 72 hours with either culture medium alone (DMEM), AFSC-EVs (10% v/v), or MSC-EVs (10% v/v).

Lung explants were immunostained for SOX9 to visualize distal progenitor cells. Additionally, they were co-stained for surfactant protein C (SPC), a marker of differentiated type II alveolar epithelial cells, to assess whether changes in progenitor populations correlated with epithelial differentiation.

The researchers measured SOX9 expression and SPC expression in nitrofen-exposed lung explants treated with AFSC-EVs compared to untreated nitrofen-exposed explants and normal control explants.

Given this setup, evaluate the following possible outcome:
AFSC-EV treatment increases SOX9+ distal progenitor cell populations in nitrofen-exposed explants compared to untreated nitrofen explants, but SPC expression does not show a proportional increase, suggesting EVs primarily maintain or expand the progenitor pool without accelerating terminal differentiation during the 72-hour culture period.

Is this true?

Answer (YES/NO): NO